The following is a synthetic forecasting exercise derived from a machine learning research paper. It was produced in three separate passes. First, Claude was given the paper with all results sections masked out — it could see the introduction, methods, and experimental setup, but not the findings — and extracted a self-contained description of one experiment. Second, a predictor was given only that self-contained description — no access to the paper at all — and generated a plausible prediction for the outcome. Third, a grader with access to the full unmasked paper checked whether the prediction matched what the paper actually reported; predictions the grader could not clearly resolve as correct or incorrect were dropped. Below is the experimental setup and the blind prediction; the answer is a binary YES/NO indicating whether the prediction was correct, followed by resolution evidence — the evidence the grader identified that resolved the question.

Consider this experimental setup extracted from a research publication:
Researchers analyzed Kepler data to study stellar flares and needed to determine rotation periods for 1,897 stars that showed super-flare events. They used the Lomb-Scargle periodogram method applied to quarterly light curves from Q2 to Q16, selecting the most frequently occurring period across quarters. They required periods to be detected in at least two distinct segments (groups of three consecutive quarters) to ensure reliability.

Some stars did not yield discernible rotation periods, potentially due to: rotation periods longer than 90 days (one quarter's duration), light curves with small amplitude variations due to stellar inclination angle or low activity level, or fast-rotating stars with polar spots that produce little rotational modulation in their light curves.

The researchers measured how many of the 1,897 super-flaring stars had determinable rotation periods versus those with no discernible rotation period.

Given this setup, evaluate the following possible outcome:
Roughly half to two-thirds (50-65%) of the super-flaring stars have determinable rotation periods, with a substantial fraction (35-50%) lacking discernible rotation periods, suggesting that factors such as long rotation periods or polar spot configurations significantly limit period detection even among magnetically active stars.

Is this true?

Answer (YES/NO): NO